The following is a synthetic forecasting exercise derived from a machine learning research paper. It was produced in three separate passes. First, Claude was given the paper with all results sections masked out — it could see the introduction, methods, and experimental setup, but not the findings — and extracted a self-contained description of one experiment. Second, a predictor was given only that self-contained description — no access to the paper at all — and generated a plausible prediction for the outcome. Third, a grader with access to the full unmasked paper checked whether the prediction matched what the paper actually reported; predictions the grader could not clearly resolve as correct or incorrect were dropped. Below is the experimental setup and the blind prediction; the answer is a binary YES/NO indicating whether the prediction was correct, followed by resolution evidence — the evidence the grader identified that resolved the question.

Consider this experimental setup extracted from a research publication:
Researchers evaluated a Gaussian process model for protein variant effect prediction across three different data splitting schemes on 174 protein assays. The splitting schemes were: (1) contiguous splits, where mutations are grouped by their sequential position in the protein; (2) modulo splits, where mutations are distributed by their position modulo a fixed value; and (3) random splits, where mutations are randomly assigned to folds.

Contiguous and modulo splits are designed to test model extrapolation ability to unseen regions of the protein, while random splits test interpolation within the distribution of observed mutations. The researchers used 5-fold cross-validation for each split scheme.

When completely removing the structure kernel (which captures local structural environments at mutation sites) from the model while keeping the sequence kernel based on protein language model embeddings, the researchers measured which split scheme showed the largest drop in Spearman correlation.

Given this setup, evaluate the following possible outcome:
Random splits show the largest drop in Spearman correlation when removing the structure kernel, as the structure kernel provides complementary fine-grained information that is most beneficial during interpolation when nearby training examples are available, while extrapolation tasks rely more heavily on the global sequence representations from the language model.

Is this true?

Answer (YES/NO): NO